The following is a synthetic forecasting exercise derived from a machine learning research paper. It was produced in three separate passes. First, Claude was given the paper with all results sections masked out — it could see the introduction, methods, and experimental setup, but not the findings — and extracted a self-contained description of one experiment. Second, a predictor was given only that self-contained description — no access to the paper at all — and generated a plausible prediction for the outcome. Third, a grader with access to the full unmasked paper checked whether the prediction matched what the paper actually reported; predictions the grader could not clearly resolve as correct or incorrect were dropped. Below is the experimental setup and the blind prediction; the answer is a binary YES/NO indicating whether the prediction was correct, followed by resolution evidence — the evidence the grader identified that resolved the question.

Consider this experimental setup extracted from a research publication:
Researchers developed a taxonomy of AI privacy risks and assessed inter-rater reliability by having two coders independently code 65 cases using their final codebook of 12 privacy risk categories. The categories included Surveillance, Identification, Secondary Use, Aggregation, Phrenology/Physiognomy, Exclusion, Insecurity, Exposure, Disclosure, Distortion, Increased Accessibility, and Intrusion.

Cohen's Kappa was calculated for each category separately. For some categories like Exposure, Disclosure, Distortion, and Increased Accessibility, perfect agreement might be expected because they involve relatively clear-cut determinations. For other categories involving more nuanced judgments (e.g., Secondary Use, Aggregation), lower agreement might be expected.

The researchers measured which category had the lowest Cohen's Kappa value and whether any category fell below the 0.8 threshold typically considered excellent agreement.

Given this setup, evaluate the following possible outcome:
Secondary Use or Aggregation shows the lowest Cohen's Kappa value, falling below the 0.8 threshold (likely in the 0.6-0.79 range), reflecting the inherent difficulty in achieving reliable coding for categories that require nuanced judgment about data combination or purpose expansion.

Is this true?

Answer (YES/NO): NO